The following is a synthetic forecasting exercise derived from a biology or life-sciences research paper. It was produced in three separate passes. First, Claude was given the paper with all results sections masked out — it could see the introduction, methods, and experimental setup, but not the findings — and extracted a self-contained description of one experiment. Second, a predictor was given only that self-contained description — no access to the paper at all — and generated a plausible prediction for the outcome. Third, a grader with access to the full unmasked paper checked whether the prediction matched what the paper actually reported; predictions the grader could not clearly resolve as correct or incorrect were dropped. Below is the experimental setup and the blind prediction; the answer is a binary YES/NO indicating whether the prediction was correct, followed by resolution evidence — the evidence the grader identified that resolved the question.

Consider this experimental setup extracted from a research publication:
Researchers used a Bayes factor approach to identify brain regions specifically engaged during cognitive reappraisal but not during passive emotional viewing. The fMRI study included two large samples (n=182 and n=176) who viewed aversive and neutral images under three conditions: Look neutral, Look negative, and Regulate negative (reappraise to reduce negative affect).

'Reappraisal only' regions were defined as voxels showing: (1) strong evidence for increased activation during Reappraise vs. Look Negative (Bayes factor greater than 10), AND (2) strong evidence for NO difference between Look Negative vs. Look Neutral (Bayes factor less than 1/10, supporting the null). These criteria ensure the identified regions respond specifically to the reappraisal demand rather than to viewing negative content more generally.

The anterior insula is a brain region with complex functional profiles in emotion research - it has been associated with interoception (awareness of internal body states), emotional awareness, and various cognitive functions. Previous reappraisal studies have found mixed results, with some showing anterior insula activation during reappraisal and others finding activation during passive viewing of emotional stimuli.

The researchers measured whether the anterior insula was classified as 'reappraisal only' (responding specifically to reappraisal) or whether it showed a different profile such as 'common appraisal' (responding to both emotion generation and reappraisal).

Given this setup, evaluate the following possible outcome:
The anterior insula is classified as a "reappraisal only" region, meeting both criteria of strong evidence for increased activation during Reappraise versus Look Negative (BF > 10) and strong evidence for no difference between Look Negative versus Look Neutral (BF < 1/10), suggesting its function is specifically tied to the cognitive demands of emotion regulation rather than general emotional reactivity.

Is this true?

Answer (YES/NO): NO